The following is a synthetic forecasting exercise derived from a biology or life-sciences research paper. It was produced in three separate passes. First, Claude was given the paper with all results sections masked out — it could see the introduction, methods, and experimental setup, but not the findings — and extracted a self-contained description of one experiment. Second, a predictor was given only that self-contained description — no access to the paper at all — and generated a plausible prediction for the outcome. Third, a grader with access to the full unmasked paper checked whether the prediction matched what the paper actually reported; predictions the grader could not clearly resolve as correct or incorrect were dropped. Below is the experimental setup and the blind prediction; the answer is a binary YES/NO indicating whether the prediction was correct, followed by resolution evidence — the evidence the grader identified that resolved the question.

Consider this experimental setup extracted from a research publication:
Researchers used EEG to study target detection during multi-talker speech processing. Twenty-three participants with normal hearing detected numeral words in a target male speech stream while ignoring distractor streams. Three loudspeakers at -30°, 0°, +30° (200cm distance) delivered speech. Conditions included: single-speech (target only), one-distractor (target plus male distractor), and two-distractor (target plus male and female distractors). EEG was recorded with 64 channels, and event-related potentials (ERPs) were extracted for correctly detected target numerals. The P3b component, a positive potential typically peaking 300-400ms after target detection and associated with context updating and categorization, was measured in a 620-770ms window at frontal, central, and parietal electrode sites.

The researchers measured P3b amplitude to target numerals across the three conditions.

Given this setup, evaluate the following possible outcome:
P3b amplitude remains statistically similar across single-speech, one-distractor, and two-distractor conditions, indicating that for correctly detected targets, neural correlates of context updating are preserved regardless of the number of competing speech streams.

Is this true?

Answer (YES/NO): NO